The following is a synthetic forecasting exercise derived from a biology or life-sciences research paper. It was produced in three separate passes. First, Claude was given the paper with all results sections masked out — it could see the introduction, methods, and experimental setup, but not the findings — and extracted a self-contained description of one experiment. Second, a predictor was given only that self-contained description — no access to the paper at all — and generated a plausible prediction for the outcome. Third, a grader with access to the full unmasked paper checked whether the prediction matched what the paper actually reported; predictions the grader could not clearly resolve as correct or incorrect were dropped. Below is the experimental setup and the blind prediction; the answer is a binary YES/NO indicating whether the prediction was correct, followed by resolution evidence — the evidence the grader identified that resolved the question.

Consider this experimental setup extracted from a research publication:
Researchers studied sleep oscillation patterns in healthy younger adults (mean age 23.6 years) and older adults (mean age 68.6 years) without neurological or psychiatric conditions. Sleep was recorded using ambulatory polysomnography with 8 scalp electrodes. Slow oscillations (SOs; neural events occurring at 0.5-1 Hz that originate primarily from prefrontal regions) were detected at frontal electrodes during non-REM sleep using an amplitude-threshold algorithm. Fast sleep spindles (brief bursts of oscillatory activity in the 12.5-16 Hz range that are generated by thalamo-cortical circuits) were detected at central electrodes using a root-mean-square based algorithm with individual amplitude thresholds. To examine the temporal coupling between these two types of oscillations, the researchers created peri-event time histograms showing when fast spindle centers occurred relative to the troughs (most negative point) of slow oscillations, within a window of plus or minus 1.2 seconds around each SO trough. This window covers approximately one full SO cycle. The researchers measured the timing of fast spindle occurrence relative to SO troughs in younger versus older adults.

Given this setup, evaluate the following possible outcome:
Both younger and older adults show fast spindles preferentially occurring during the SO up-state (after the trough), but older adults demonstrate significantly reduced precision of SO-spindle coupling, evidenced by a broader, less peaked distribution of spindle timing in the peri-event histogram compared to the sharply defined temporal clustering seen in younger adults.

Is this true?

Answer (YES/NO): NO